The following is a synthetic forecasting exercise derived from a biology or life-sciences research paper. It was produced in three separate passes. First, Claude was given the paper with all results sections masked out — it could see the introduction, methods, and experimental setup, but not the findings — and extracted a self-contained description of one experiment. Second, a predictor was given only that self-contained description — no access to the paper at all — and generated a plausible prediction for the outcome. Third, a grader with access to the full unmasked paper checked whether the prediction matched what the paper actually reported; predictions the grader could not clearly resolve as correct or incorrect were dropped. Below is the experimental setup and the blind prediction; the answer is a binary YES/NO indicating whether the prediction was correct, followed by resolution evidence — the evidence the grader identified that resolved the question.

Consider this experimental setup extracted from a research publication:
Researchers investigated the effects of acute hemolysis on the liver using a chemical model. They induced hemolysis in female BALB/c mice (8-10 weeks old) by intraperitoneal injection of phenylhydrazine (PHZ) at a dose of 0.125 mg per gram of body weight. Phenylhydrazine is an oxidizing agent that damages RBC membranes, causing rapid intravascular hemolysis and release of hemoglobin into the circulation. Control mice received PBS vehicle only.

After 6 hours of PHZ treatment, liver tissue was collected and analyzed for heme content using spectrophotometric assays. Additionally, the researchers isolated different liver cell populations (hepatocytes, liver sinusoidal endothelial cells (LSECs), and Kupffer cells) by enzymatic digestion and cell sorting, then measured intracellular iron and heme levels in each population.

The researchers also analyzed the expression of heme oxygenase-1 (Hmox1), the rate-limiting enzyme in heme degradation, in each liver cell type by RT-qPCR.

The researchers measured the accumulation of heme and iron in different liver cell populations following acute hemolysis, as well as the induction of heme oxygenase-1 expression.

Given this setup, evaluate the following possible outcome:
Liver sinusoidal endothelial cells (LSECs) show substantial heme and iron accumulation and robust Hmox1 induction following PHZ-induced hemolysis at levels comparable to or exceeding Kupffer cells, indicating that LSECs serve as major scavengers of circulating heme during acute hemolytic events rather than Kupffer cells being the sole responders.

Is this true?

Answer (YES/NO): YES